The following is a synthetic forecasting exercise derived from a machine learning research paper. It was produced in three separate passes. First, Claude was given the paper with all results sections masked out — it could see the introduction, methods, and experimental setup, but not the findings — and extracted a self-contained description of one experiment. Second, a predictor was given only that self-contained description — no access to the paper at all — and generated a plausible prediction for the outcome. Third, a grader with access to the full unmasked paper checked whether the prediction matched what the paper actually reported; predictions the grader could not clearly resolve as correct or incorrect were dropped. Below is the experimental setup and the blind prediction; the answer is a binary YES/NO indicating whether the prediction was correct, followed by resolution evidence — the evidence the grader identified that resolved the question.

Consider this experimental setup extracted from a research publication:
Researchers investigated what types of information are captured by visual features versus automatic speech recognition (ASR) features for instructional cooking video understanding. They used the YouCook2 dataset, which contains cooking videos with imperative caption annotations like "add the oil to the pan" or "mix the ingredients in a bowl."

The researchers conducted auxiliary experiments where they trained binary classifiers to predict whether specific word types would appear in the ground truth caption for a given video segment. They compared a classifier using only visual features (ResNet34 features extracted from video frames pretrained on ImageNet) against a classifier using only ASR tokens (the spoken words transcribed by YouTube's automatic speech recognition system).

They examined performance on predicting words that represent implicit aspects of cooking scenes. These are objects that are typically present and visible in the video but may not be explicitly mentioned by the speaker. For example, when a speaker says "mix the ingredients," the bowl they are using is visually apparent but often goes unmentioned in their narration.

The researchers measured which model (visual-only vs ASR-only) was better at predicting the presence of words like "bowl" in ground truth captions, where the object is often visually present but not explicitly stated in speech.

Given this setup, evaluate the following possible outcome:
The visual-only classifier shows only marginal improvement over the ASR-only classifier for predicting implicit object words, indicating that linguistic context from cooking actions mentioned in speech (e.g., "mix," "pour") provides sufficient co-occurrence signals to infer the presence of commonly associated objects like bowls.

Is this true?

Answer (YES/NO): NO